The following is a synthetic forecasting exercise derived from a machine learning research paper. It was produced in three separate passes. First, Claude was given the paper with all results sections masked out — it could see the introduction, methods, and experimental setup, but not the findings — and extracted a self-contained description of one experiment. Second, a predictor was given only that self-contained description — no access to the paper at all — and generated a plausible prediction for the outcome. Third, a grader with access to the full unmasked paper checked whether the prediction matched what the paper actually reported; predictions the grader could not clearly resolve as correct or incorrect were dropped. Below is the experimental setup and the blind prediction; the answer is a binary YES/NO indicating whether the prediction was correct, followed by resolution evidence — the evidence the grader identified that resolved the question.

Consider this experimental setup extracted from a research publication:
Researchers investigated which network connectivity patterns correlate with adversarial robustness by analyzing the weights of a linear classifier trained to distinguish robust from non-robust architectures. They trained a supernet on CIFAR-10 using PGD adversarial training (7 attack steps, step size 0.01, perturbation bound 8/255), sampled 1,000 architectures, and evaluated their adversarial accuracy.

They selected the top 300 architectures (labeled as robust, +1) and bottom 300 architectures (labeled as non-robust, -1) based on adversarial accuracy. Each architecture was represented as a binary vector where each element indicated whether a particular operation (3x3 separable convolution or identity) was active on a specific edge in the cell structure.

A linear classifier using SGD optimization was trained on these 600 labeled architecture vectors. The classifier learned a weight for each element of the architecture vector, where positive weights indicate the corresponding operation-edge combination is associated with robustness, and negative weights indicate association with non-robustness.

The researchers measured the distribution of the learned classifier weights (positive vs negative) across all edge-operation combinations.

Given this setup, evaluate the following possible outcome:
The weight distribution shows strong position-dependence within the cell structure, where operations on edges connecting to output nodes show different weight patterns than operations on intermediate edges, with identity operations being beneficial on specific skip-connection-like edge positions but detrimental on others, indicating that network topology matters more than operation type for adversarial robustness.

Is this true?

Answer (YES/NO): NO